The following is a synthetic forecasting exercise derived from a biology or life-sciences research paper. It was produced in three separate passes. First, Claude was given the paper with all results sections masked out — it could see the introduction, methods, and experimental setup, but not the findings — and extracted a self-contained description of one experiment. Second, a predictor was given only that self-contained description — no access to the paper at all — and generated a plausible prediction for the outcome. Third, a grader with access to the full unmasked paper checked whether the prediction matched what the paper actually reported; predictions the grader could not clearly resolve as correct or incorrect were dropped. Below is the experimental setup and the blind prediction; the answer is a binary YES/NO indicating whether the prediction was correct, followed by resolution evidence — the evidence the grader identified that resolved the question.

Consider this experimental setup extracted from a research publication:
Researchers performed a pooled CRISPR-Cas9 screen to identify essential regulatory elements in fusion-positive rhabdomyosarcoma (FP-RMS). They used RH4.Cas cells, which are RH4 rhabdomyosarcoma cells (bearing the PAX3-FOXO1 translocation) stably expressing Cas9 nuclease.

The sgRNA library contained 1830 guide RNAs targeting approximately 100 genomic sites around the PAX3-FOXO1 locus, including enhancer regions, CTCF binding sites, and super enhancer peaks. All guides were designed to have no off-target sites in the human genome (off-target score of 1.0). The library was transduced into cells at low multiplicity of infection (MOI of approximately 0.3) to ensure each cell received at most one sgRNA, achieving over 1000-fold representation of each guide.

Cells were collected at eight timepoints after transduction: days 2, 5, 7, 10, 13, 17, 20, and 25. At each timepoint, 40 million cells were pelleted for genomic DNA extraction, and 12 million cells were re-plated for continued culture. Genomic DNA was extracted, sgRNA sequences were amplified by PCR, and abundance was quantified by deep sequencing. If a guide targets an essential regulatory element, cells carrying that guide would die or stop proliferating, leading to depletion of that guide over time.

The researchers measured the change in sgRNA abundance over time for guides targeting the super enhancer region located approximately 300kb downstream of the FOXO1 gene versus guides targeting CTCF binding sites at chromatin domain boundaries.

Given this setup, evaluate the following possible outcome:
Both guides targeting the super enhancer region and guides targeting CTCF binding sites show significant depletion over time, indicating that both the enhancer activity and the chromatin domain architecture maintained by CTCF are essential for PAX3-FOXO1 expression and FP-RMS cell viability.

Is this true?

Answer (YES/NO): YES